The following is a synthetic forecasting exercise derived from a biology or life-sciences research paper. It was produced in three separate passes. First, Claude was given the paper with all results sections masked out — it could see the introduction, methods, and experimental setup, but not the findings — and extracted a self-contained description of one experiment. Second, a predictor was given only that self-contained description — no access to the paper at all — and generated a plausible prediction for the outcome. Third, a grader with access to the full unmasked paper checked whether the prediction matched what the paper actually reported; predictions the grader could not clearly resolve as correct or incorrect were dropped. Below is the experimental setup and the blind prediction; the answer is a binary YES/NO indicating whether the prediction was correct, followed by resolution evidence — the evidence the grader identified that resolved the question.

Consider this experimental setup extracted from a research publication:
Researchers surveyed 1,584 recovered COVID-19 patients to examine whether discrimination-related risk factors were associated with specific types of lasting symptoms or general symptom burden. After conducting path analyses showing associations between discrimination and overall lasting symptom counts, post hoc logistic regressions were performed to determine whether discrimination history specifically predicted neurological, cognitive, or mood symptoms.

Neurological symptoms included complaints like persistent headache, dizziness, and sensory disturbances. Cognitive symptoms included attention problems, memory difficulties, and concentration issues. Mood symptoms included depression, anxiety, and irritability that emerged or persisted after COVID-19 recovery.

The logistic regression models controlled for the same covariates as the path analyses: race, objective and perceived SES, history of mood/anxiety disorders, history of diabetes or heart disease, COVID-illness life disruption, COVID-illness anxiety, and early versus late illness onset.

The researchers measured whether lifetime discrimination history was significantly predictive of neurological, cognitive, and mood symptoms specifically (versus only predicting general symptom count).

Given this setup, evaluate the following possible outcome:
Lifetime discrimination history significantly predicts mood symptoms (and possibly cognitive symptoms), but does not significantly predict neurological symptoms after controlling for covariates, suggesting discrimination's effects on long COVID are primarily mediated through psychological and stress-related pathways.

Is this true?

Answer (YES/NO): NO